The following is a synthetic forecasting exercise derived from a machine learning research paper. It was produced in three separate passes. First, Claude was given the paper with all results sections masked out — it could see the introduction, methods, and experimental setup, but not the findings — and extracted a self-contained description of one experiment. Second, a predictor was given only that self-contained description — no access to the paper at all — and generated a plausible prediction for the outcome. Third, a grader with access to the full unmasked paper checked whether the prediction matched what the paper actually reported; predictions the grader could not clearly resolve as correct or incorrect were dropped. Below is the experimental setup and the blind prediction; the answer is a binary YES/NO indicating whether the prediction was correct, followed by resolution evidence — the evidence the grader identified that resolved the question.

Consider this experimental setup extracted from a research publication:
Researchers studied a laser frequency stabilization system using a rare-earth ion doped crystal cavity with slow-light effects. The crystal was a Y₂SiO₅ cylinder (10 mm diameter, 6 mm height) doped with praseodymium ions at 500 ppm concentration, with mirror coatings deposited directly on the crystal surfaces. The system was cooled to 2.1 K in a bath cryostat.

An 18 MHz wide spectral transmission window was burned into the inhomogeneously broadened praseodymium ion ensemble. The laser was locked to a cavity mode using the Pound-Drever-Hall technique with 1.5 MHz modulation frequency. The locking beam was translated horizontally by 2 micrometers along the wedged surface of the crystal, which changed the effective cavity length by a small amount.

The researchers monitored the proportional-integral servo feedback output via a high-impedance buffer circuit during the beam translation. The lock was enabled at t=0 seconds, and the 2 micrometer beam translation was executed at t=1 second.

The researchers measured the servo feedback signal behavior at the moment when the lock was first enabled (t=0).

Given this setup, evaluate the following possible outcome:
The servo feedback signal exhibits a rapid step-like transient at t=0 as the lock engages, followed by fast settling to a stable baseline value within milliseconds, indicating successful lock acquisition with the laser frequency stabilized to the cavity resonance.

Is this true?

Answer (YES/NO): NO